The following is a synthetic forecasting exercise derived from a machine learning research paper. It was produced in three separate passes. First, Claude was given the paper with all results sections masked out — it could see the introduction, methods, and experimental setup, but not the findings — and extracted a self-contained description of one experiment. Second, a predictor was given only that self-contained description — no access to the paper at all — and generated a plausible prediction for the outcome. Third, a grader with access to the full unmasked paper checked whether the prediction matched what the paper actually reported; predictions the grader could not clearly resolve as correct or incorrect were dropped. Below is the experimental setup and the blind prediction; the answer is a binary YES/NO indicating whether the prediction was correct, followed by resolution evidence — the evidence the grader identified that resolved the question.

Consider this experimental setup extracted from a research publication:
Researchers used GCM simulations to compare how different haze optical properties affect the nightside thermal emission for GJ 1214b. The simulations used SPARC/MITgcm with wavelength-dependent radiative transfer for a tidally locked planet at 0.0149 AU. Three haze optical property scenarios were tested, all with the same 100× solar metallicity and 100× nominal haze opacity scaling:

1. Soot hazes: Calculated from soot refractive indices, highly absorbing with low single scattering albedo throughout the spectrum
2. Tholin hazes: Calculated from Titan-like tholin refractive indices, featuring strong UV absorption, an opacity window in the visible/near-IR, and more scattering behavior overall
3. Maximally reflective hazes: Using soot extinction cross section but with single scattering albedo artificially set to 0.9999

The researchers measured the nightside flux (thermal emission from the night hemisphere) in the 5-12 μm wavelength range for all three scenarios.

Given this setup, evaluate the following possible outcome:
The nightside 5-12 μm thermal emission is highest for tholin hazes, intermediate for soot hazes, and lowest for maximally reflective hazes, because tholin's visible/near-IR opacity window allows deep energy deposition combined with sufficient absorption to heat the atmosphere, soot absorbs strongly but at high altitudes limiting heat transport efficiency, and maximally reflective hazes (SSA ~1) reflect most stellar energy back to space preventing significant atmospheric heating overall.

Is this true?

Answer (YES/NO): NO